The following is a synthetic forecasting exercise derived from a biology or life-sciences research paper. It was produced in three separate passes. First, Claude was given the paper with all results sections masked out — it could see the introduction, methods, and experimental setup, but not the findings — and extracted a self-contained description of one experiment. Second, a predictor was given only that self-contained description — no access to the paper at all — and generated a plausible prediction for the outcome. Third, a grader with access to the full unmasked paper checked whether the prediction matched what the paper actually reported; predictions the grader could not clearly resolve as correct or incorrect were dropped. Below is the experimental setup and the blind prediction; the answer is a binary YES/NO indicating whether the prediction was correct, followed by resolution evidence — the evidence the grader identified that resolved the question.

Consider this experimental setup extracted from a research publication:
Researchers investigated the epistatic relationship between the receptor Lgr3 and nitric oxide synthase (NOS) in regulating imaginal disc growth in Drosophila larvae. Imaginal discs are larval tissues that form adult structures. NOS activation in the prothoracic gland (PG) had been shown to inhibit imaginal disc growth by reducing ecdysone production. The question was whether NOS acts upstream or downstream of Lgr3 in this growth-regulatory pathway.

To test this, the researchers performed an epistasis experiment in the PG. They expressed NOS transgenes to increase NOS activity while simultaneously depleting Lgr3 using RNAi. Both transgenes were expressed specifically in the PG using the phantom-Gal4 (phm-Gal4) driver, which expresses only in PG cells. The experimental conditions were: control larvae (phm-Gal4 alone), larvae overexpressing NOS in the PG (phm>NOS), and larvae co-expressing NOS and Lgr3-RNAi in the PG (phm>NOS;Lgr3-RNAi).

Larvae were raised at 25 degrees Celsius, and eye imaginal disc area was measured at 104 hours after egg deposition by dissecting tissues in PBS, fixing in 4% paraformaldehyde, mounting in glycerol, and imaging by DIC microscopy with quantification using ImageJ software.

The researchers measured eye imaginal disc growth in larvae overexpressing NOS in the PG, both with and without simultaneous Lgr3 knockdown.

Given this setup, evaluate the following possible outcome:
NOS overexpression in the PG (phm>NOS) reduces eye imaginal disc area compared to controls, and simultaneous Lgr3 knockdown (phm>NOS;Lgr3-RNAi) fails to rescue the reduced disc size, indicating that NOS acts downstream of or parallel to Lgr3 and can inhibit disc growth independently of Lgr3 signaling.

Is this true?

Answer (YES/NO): YES